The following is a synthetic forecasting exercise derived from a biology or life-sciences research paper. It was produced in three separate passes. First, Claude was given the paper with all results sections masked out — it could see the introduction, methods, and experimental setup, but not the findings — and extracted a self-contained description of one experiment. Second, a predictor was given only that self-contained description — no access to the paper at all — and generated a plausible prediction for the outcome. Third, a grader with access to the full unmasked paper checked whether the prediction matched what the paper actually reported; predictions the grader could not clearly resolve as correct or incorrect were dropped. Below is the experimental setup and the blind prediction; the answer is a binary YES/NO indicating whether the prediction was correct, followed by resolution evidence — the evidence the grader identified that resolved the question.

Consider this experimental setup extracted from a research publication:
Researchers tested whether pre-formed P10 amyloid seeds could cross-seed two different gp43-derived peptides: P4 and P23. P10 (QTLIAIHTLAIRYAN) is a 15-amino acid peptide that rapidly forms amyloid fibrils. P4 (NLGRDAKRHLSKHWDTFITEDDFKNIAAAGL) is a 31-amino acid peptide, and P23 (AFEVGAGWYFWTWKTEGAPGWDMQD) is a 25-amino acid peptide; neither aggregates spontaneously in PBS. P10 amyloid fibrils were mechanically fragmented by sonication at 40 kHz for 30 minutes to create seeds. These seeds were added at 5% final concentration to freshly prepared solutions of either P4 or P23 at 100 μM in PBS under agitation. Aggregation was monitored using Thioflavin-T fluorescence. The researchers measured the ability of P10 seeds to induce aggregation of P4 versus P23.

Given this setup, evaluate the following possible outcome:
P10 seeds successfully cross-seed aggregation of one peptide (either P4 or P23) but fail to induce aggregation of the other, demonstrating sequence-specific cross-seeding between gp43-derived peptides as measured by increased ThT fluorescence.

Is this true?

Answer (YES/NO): YES